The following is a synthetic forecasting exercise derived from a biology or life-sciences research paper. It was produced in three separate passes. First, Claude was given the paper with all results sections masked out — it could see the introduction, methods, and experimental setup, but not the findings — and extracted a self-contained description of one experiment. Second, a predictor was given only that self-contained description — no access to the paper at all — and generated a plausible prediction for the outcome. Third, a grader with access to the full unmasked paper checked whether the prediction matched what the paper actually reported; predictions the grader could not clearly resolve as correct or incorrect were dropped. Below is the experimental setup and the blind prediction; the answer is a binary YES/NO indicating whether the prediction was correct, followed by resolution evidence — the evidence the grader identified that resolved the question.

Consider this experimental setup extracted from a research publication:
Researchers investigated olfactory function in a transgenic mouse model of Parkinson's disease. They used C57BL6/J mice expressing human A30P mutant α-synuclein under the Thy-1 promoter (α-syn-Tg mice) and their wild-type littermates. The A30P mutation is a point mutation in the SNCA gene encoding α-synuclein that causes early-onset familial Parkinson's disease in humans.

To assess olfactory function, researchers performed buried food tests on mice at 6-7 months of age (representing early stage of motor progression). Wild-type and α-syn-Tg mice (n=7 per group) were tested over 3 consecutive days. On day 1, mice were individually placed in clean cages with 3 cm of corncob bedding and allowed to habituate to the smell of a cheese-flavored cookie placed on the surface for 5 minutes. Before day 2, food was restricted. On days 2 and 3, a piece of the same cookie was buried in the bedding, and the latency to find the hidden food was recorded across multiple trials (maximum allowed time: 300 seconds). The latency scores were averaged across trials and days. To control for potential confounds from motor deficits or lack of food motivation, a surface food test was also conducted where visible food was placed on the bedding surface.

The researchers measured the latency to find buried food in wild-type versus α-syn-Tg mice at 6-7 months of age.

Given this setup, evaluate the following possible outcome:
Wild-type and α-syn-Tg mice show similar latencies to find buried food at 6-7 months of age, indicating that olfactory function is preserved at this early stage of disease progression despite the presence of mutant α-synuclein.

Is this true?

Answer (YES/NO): YES